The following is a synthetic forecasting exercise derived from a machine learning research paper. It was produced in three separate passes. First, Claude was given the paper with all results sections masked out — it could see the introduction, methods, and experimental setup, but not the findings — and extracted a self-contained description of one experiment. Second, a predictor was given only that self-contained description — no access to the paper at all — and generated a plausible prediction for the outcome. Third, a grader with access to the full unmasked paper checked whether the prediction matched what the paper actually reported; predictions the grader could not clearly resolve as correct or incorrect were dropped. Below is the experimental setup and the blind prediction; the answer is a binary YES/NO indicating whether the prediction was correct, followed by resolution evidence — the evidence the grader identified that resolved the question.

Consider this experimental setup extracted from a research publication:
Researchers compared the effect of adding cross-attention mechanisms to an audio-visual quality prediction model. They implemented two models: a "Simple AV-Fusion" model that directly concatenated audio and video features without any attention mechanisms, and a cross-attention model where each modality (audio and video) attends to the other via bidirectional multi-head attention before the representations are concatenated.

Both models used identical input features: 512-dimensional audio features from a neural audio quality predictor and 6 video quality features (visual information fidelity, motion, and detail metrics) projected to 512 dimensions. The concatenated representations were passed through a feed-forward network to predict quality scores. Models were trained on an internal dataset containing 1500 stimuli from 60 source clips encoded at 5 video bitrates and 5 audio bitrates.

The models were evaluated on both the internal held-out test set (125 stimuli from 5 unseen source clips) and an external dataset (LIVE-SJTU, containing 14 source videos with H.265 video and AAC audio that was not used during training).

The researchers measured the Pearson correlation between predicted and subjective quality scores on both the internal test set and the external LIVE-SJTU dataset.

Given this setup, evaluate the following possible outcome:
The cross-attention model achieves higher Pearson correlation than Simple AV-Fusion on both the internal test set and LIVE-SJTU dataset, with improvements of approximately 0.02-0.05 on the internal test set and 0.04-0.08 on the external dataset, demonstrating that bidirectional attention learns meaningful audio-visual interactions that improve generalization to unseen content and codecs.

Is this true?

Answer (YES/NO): NO